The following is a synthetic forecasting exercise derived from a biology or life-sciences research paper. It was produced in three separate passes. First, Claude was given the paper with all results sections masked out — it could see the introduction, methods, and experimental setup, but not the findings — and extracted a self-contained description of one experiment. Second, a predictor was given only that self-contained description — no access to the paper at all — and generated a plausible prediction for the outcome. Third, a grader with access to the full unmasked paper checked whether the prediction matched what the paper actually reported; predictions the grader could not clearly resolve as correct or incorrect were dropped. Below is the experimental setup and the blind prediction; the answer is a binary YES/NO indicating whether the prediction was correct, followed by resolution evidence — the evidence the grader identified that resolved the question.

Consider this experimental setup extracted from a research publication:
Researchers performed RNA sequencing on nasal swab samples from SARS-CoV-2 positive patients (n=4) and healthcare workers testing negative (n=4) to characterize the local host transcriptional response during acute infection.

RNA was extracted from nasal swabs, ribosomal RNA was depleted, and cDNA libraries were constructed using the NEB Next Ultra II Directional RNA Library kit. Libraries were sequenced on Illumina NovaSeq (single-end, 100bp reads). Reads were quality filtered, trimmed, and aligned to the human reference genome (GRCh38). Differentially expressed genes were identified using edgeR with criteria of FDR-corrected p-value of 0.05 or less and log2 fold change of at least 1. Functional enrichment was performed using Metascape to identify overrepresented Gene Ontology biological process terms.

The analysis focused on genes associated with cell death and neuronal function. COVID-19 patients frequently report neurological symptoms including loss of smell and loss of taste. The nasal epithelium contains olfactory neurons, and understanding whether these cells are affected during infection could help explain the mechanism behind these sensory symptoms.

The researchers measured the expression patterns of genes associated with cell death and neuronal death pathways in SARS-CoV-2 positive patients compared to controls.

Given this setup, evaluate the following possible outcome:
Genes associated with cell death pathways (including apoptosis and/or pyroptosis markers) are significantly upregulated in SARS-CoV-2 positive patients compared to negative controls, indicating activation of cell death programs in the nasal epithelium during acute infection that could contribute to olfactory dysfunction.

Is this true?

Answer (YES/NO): YES